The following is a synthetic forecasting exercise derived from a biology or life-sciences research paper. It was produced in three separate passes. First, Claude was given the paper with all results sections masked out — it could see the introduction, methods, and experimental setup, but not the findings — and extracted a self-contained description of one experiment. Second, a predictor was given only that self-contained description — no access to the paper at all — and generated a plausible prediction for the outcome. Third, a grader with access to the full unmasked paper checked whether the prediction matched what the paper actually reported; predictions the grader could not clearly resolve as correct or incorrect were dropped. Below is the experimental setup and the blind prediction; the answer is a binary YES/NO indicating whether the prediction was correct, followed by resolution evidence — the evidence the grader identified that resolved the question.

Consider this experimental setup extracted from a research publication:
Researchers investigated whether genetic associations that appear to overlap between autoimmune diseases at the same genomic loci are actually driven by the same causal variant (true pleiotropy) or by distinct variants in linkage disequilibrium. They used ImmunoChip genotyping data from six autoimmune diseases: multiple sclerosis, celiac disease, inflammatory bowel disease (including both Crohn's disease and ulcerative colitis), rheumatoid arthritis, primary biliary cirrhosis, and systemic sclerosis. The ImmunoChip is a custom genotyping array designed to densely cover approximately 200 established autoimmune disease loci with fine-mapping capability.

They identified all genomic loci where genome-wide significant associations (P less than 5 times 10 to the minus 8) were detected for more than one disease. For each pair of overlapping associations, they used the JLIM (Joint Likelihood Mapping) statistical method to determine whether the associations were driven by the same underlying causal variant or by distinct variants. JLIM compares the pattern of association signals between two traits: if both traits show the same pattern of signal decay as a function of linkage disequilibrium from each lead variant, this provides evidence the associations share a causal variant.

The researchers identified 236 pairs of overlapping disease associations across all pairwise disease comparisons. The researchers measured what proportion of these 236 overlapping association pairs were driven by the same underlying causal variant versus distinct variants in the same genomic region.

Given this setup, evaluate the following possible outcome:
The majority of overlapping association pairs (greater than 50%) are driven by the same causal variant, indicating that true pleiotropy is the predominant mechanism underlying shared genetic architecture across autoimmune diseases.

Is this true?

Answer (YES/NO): NO